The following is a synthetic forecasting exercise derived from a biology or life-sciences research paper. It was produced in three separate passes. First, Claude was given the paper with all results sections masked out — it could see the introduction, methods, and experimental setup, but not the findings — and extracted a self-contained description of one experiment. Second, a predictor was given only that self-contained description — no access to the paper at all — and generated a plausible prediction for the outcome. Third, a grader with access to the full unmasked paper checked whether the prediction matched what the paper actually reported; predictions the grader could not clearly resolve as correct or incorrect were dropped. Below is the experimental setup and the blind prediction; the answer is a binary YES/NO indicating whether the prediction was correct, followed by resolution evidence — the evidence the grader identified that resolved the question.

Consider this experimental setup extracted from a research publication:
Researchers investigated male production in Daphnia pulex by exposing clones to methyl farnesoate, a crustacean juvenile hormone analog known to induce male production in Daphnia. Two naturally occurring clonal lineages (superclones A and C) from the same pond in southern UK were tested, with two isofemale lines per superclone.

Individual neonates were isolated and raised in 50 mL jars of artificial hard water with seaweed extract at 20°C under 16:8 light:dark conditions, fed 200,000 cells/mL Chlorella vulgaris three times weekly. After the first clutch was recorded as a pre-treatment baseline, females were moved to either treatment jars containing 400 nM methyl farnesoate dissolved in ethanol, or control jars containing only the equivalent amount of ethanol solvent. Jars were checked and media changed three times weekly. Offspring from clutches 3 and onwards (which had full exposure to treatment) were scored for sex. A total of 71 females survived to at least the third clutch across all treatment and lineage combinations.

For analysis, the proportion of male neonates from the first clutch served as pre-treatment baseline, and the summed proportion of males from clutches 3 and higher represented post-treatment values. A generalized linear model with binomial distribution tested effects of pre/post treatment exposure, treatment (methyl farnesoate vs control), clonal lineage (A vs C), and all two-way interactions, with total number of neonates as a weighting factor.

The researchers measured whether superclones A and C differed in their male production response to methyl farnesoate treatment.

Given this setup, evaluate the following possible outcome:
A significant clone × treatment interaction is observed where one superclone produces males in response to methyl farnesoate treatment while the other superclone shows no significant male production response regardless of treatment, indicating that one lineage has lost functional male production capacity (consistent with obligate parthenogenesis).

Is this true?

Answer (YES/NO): NO